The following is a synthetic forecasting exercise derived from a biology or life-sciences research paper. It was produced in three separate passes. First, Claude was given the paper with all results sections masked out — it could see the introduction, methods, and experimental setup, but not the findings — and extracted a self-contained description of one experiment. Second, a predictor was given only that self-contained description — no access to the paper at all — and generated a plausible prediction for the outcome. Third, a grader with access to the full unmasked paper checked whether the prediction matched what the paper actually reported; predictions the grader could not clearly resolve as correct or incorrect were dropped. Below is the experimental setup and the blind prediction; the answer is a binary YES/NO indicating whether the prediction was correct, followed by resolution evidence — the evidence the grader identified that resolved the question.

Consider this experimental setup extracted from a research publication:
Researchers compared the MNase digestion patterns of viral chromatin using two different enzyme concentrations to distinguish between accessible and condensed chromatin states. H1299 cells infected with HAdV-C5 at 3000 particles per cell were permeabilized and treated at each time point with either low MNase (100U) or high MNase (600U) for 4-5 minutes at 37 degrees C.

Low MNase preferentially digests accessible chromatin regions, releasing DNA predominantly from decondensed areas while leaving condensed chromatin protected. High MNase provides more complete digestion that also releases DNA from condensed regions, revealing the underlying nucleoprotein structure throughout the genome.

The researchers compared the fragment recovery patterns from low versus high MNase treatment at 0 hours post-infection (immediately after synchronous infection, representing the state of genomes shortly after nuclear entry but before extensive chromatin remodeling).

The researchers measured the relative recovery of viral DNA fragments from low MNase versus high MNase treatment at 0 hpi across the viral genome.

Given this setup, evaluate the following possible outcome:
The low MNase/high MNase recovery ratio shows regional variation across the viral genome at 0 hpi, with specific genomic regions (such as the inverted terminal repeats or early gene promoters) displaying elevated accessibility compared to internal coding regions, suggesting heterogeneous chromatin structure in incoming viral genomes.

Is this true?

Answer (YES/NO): YES